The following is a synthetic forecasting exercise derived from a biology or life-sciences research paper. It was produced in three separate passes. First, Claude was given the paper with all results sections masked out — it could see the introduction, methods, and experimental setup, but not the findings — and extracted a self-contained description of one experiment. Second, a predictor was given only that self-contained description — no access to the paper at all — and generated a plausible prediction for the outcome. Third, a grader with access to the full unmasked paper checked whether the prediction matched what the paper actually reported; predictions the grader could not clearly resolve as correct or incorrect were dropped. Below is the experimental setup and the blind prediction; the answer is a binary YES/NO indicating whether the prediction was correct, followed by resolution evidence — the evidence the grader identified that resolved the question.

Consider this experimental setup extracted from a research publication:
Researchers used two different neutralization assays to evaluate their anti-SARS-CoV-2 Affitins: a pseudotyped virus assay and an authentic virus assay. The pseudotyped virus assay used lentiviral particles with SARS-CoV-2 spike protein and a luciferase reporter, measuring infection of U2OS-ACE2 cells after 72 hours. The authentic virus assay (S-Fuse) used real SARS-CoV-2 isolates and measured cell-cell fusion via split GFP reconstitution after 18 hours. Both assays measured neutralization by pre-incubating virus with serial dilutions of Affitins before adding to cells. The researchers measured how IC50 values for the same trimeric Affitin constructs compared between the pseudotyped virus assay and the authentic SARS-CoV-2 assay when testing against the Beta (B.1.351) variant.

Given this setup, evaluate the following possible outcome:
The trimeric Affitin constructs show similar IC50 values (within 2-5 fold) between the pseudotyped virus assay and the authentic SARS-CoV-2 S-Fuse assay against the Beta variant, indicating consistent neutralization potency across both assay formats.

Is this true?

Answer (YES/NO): YES